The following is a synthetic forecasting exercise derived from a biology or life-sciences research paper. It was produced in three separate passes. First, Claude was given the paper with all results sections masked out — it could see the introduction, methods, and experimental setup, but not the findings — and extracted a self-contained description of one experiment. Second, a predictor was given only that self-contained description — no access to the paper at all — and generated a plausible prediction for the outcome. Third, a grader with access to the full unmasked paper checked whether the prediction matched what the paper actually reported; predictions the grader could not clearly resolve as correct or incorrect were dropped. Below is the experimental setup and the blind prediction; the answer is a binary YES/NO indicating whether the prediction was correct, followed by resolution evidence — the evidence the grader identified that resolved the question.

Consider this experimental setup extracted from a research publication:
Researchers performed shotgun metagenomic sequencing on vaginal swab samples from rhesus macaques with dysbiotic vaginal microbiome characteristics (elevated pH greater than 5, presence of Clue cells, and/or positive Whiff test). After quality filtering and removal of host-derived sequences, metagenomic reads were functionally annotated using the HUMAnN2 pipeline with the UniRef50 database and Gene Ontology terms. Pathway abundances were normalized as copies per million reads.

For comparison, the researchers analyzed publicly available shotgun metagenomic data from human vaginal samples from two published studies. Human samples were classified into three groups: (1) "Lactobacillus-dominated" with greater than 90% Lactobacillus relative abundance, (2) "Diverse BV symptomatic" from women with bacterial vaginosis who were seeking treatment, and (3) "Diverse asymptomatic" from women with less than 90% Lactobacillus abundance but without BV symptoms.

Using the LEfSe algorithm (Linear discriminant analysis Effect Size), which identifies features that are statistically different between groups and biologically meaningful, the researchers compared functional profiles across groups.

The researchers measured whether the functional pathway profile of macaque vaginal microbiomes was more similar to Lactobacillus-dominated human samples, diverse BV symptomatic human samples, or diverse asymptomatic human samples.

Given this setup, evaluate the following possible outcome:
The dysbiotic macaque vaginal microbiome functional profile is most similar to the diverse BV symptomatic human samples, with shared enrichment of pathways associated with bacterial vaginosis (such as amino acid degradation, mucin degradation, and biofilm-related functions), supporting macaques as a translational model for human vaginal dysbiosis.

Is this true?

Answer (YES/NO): NO